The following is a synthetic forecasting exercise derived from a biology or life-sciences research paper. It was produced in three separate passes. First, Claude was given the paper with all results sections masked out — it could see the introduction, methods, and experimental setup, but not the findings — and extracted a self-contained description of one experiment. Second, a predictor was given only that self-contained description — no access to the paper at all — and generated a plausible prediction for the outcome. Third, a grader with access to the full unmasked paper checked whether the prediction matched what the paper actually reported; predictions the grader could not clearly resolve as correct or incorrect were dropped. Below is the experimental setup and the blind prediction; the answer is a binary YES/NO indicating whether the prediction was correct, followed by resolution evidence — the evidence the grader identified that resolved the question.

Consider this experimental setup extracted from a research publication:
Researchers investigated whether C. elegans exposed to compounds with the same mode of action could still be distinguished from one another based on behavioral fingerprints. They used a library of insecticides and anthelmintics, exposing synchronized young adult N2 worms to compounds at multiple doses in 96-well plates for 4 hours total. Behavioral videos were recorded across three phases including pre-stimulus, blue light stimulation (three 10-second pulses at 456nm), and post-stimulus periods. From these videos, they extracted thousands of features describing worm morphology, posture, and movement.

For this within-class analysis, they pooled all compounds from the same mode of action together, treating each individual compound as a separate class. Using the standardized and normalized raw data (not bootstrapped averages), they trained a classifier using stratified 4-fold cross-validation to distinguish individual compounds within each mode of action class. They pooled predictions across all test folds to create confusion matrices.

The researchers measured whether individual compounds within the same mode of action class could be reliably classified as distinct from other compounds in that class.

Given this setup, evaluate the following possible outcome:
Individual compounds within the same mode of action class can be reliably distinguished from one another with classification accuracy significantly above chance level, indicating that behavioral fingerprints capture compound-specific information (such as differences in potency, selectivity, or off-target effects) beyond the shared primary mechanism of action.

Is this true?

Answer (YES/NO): YES